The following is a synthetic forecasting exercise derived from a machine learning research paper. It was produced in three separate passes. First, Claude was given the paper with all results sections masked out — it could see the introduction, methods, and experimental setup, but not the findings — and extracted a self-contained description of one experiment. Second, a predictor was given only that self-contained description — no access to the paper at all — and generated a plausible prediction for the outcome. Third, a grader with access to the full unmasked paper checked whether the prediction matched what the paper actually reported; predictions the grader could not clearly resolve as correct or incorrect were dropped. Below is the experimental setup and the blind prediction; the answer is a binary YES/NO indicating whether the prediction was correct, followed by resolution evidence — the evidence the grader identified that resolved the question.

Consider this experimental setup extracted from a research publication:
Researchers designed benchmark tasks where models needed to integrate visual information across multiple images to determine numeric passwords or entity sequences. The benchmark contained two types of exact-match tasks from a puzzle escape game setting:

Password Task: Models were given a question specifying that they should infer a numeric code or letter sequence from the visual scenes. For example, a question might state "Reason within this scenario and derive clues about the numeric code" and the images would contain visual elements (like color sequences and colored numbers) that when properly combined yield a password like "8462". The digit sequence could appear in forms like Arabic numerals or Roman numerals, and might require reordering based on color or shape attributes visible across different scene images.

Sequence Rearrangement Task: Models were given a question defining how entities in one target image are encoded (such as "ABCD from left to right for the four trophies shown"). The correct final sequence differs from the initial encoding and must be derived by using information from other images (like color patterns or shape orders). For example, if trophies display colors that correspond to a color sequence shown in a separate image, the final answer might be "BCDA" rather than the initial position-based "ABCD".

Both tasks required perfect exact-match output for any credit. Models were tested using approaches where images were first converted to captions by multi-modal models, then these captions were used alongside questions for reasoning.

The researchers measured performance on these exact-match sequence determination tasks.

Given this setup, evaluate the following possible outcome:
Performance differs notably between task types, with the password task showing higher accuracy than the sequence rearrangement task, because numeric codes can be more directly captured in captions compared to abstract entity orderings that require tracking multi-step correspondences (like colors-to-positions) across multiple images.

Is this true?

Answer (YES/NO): NO